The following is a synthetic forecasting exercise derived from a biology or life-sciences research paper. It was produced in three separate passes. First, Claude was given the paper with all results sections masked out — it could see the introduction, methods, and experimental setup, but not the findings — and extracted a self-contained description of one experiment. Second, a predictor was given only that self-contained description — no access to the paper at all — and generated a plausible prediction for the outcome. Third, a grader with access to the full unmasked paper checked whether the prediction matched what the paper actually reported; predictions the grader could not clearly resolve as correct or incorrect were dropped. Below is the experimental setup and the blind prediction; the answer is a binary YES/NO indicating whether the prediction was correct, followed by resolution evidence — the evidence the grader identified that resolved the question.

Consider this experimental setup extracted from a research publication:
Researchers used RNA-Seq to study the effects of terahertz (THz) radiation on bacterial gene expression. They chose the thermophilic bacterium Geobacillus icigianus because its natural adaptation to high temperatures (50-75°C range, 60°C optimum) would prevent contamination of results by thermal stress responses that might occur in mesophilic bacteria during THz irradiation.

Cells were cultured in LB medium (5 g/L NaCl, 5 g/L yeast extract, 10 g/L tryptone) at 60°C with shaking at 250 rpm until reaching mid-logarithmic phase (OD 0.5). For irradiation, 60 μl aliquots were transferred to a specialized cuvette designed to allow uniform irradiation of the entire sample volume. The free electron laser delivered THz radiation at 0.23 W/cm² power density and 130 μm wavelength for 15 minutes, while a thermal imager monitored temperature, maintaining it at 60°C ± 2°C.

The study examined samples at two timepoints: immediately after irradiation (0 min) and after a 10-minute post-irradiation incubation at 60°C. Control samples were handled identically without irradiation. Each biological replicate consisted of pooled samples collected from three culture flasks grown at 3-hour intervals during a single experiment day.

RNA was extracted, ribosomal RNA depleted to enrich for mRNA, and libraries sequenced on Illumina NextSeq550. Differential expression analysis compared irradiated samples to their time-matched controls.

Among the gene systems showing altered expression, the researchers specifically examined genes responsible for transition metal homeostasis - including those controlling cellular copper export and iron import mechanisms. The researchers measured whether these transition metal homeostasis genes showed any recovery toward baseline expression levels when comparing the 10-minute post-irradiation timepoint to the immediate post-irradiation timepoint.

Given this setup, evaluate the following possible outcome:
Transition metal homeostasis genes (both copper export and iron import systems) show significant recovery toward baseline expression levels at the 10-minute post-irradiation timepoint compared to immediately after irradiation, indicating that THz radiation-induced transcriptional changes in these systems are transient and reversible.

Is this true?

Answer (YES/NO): NO